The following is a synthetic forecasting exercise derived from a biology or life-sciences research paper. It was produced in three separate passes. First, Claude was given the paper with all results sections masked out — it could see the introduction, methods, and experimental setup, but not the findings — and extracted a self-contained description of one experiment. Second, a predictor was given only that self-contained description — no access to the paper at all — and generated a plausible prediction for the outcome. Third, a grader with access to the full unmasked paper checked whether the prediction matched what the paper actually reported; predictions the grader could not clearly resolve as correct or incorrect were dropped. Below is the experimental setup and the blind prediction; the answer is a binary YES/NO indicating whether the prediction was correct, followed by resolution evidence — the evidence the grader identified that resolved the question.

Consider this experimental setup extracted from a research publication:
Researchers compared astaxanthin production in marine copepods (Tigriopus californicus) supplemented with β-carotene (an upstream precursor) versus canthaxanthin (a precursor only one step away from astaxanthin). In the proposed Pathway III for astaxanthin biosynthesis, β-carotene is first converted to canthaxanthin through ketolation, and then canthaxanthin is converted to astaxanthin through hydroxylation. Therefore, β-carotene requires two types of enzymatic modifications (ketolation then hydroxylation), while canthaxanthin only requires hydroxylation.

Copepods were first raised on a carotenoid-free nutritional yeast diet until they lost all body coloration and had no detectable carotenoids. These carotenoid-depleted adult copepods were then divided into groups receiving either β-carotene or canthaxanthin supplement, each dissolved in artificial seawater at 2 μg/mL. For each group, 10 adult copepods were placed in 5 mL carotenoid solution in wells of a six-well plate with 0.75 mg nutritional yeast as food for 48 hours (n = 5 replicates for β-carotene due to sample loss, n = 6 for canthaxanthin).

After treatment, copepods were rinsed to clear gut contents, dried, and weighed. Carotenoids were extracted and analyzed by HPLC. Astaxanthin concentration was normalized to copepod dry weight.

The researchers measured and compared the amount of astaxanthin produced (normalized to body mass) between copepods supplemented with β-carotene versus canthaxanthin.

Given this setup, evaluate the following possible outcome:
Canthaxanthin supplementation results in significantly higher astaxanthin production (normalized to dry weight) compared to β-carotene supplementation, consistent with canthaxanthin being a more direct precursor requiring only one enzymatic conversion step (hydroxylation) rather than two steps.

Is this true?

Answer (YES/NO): YES